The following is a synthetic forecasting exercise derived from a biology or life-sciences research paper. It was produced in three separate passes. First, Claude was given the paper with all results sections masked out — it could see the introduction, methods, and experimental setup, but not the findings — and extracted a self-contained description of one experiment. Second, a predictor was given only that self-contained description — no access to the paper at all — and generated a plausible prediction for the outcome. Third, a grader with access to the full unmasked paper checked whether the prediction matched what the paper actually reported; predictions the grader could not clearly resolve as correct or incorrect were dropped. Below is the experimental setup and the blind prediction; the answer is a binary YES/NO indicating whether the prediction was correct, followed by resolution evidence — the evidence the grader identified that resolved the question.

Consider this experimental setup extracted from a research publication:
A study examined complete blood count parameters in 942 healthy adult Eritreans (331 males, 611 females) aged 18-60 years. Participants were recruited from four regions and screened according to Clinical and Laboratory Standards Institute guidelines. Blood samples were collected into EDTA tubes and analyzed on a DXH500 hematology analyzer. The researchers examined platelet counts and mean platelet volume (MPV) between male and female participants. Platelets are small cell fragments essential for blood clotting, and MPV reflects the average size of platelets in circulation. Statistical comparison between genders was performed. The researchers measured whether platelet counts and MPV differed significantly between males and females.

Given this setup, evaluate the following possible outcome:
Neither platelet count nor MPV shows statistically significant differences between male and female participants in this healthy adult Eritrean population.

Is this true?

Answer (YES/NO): NO